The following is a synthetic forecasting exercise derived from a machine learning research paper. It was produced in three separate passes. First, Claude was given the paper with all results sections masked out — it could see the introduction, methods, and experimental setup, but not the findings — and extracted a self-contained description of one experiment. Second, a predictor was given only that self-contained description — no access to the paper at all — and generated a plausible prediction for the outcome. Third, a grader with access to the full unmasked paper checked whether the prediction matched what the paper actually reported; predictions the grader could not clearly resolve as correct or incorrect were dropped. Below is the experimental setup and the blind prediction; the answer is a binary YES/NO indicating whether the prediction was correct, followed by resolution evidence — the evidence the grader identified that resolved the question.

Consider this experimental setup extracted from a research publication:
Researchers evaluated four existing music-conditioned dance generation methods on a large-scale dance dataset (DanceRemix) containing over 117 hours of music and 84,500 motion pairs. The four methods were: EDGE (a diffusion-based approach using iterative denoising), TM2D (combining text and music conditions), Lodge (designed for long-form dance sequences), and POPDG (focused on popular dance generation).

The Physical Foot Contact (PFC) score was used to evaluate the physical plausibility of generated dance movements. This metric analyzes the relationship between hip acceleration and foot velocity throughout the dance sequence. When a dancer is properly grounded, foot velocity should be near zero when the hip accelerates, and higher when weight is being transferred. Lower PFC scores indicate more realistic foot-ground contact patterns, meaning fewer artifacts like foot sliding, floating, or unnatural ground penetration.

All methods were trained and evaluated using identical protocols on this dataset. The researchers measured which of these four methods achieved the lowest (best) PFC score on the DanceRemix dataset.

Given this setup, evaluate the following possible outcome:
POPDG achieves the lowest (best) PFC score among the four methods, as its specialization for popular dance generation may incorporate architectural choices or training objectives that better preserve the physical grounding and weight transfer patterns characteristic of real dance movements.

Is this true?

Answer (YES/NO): YES